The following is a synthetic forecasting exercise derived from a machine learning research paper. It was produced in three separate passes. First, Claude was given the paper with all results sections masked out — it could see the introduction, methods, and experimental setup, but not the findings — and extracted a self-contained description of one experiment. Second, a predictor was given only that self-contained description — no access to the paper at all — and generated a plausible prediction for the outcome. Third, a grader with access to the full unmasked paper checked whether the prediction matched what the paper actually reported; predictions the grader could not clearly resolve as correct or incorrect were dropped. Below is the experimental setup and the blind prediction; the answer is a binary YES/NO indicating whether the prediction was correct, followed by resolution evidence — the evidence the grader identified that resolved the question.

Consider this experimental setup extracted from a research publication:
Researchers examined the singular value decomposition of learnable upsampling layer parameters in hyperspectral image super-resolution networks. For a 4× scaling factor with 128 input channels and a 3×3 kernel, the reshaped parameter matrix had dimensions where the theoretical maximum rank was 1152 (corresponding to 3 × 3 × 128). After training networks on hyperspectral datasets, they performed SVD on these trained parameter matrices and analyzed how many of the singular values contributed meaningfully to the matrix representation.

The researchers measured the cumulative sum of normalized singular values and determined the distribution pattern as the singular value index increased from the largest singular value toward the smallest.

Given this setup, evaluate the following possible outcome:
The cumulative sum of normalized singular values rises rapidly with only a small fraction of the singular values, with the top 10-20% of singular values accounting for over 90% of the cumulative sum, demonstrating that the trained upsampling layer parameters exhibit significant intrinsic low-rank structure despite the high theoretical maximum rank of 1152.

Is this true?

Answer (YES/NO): YES